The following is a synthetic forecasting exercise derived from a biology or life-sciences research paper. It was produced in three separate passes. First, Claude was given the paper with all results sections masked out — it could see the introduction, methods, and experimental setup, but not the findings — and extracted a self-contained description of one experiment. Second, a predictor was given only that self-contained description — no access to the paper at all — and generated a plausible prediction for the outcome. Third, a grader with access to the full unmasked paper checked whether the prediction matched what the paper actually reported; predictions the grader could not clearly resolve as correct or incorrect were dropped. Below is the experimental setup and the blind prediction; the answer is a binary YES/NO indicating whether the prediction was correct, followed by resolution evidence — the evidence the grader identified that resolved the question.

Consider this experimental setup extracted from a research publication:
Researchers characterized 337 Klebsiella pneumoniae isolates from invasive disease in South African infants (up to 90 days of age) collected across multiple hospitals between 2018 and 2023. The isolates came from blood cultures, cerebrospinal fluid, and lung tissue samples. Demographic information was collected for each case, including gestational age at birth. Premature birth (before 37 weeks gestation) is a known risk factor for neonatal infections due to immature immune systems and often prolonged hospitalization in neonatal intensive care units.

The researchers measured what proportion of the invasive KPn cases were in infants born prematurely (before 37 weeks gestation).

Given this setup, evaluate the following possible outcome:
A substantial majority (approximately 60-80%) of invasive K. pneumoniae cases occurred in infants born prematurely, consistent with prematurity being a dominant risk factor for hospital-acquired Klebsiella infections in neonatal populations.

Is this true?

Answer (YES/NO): YES